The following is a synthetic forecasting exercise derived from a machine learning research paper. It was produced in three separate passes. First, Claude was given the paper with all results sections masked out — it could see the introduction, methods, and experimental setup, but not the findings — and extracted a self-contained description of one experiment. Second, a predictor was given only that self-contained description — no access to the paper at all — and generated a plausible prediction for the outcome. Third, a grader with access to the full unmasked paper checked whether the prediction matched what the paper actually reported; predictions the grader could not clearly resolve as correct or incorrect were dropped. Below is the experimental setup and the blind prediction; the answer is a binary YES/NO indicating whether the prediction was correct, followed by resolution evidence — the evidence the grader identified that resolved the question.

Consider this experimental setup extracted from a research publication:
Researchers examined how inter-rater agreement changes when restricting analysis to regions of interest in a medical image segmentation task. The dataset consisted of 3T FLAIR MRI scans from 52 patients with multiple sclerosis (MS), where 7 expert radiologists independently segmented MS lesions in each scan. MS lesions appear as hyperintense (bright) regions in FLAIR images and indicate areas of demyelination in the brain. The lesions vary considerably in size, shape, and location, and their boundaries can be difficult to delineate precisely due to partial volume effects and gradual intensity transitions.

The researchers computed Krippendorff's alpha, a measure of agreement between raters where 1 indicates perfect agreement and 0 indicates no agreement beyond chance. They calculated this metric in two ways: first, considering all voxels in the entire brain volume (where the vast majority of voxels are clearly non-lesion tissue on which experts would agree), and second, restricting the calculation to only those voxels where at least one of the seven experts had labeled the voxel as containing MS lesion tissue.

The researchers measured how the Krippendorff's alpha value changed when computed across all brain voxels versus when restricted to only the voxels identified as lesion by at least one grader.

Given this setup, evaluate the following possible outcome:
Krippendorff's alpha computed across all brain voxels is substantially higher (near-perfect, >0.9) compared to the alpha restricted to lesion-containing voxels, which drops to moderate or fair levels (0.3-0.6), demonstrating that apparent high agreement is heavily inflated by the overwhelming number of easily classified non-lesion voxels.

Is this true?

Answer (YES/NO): NO